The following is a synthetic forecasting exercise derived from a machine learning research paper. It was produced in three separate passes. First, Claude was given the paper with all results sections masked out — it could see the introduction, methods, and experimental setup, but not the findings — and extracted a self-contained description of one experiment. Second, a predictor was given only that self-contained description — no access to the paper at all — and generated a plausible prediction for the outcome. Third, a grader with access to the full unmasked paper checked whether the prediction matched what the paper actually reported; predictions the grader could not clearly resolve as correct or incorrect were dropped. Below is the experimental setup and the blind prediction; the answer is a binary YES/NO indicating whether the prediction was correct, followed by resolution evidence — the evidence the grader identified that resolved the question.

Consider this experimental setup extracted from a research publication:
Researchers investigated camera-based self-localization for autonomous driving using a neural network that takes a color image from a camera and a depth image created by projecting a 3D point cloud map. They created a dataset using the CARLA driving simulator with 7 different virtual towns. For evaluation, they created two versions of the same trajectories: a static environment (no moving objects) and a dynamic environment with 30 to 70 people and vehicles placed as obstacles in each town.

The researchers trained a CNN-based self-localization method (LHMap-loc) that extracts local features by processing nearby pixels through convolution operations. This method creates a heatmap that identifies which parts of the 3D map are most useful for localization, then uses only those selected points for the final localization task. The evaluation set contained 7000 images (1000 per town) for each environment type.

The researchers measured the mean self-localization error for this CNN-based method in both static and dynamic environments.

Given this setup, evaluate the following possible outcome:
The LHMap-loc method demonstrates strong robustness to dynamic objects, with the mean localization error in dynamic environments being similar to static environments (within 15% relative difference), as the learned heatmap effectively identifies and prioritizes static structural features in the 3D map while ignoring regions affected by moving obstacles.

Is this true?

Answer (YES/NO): YES